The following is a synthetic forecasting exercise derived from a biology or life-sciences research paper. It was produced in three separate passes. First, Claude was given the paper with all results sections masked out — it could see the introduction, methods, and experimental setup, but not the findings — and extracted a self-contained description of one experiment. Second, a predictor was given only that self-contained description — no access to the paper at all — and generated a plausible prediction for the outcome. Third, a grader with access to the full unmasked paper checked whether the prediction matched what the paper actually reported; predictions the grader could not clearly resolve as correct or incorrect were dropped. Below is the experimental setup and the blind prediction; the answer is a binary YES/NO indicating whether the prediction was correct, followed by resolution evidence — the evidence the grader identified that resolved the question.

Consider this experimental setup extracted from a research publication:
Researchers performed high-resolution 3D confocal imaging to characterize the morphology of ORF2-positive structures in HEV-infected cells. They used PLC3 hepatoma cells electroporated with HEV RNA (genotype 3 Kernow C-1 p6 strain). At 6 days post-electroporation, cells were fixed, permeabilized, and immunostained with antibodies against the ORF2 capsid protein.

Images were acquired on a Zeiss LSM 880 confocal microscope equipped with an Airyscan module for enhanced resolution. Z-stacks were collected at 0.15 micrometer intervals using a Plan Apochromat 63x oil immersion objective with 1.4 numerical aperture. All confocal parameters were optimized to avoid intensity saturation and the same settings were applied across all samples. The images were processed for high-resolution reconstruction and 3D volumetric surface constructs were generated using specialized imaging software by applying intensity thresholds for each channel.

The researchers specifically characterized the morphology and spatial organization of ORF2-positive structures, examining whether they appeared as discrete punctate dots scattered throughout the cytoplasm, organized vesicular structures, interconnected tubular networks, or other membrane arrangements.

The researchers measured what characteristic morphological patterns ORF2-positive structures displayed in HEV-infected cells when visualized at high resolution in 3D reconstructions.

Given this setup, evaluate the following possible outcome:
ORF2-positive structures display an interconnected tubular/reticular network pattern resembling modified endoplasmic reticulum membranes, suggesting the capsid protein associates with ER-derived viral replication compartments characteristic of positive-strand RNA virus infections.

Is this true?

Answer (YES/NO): NO